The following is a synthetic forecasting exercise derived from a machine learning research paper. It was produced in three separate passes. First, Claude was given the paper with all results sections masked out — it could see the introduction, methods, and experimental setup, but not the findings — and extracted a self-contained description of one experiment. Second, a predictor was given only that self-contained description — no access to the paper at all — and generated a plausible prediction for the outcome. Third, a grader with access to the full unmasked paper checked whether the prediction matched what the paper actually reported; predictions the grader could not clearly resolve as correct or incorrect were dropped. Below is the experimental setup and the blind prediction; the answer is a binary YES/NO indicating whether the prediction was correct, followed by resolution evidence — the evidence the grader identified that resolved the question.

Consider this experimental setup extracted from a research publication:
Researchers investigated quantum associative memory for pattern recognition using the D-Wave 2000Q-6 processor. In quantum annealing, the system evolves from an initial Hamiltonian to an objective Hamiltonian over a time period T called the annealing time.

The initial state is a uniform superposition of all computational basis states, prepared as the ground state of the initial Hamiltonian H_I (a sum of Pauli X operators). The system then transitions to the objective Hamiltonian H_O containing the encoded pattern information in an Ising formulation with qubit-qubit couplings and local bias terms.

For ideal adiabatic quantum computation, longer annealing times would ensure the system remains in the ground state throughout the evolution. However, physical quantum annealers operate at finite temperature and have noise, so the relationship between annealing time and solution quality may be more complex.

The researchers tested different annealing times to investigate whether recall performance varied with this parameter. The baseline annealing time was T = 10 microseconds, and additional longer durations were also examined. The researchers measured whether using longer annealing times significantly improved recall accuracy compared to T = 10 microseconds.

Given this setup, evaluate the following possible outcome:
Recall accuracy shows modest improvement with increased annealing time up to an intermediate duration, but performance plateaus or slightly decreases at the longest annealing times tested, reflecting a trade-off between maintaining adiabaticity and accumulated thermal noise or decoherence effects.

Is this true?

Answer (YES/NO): NO